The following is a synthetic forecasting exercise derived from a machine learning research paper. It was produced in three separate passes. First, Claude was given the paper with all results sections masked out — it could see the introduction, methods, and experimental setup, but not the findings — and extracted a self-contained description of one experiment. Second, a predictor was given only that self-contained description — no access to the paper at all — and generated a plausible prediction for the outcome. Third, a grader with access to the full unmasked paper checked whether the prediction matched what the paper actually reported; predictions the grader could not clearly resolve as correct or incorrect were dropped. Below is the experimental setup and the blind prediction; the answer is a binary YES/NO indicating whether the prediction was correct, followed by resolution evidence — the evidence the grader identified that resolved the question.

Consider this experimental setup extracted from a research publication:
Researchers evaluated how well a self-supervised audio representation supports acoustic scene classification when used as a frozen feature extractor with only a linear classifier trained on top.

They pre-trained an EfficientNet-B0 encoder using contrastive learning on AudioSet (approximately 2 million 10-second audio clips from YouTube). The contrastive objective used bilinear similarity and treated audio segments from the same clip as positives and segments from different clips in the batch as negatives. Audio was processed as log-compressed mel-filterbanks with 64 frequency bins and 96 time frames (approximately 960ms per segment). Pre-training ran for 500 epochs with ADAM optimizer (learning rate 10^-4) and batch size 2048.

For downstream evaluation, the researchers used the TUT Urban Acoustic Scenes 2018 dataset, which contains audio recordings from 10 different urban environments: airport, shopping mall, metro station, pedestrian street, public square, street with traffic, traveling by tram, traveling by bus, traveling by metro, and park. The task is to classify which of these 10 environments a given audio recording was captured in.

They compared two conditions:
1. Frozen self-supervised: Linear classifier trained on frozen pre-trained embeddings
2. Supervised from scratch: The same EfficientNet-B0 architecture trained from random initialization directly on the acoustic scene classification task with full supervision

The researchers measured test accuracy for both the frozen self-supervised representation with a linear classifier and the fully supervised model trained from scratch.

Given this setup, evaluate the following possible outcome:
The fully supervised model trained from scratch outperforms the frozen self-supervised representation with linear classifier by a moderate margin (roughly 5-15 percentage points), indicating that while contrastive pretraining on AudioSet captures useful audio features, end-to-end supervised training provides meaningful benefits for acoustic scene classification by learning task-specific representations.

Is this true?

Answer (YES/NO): NO